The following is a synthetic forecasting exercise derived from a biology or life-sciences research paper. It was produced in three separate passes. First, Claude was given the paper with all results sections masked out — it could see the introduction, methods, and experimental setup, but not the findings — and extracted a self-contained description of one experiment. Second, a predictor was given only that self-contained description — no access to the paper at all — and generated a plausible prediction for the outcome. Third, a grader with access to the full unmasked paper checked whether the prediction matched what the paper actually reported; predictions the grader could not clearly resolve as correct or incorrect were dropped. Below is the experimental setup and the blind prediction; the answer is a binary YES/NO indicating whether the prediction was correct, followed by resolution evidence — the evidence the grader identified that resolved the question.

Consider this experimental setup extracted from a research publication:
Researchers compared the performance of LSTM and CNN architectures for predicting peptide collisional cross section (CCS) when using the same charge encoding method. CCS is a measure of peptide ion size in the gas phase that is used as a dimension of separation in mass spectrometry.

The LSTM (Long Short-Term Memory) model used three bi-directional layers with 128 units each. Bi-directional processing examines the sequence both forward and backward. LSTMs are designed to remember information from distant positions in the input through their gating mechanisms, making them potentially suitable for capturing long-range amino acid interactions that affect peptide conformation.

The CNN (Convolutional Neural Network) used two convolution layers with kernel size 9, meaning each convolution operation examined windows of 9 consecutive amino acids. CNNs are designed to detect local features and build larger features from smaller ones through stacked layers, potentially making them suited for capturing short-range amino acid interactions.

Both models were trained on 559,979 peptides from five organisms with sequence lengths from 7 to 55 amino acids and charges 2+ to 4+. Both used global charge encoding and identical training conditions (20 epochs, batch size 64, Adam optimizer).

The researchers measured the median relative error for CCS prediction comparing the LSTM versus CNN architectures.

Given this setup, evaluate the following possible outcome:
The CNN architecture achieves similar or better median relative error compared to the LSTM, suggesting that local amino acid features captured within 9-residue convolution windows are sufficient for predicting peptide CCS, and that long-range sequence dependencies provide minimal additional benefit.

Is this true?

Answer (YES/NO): YES